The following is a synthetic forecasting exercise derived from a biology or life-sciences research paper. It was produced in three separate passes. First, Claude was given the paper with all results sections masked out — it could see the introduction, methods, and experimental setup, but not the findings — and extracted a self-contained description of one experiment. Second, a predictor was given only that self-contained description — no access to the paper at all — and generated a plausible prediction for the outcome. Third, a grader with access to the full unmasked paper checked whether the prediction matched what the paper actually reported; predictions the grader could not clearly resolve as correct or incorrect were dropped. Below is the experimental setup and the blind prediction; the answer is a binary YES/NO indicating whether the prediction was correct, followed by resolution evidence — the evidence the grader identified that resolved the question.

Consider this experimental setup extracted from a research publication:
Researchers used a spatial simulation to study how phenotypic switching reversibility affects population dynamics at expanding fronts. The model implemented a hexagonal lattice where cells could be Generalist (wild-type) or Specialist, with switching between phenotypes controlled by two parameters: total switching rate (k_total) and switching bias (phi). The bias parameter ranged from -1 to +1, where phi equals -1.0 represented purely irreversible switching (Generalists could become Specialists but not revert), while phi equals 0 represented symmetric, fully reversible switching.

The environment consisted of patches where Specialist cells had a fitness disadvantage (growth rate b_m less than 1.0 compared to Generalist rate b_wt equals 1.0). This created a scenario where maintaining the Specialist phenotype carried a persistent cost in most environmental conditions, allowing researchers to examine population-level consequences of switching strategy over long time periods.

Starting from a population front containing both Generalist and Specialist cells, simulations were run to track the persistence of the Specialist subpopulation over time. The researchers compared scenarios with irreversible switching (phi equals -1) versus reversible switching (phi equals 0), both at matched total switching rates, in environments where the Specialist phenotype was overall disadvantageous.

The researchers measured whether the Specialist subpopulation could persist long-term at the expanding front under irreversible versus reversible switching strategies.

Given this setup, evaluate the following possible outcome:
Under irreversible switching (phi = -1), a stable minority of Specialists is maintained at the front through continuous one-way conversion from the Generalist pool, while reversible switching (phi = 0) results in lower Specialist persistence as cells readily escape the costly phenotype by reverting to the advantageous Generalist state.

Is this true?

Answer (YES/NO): NO